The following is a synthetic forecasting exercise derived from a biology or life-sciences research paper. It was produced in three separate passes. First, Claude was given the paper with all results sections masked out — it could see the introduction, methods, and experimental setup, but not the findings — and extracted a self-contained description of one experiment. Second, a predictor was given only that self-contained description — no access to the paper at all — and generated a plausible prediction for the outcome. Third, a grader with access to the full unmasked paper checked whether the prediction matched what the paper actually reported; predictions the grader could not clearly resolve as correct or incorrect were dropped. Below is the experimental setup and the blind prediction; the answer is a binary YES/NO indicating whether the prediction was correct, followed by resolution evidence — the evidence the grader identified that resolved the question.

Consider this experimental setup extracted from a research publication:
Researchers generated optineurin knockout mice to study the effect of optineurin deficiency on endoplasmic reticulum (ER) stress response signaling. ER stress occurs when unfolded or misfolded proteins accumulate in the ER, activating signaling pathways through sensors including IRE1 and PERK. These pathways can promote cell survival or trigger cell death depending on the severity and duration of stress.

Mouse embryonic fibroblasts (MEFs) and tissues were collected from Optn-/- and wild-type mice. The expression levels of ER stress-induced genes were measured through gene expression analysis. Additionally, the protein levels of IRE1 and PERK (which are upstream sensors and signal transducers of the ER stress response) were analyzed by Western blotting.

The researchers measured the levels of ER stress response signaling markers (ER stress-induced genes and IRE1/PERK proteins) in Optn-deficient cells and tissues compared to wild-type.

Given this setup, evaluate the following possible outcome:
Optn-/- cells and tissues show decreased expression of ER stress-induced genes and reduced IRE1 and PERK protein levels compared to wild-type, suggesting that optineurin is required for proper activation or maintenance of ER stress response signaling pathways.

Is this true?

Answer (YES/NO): NO